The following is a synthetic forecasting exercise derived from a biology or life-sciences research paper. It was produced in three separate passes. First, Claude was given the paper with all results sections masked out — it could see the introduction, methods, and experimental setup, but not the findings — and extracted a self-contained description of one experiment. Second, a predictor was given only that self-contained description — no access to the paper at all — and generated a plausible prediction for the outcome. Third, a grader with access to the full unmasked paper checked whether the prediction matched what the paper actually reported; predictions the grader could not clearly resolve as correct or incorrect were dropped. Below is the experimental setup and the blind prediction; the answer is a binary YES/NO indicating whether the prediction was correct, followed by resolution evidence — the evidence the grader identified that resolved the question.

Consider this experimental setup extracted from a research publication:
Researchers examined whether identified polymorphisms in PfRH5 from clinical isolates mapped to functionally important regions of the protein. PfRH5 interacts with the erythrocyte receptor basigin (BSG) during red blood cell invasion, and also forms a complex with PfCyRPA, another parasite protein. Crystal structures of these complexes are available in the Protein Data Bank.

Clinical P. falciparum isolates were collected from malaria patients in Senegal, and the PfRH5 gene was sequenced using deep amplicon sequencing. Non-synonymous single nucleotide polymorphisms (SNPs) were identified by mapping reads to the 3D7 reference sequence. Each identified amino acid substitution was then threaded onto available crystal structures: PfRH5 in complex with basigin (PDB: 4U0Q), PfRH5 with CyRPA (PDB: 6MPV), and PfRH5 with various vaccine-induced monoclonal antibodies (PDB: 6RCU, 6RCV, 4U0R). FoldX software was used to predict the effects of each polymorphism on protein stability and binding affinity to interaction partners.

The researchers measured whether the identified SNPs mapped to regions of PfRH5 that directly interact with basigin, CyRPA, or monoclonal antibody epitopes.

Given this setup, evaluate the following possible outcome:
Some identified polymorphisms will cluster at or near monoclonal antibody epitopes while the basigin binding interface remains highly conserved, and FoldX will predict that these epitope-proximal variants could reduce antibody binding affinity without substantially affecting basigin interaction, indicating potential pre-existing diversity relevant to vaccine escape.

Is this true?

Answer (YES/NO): NO